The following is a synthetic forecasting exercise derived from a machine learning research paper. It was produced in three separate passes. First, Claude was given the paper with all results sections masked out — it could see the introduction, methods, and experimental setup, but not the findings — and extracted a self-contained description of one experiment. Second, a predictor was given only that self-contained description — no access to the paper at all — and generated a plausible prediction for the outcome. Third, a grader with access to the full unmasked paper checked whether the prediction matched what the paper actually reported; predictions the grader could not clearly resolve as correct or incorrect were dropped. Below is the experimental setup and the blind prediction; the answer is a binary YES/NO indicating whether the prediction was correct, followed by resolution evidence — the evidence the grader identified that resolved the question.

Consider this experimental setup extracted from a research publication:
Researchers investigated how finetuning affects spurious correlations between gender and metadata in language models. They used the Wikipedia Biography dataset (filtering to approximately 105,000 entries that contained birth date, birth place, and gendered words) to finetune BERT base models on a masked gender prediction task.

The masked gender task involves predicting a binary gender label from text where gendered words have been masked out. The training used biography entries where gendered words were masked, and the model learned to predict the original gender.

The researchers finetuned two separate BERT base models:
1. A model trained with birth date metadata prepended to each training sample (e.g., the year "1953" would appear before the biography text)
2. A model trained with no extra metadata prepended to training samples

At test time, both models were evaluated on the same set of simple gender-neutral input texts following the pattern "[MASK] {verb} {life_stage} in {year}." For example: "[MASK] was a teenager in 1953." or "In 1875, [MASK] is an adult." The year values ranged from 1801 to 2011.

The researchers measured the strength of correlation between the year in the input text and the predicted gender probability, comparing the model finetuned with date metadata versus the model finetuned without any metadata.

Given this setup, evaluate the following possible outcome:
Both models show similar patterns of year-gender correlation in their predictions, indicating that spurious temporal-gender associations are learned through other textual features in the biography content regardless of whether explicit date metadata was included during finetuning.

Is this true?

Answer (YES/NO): YES